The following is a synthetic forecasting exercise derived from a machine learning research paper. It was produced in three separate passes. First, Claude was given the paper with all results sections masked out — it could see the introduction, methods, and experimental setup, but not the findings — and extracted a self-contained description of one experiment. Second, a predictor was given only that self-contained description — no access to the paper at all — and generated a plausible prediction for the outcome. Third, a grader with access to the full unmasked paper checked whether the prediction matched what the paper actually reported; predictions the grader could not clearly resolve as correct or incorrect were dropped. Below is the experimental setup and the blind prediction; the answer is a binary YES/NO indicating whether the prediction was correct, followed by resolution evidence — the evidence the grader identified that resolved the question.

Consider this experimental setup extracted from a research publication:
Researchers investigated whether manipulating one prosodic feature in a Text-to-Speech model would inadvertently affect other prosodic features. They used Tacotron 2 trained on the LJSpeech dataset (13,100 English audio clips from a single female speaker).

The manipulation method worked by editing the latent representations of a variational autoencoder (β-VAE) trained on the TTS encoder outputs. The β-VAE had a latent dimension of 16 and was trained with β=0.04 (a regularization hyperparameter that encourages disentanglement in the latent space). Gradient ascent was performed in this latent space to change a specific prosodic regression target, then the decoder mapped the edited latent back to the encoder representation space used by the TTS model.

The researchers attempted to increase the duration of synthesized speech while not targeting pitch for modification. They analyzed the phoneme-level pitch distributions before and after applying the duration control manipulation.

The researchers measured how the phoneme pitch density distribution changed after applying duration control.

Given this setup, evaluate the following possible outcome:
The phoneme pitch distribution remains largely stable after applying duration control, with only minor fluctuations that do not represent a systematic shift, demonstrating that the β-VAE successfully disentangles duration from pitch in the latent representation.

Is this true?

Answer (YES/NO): NO